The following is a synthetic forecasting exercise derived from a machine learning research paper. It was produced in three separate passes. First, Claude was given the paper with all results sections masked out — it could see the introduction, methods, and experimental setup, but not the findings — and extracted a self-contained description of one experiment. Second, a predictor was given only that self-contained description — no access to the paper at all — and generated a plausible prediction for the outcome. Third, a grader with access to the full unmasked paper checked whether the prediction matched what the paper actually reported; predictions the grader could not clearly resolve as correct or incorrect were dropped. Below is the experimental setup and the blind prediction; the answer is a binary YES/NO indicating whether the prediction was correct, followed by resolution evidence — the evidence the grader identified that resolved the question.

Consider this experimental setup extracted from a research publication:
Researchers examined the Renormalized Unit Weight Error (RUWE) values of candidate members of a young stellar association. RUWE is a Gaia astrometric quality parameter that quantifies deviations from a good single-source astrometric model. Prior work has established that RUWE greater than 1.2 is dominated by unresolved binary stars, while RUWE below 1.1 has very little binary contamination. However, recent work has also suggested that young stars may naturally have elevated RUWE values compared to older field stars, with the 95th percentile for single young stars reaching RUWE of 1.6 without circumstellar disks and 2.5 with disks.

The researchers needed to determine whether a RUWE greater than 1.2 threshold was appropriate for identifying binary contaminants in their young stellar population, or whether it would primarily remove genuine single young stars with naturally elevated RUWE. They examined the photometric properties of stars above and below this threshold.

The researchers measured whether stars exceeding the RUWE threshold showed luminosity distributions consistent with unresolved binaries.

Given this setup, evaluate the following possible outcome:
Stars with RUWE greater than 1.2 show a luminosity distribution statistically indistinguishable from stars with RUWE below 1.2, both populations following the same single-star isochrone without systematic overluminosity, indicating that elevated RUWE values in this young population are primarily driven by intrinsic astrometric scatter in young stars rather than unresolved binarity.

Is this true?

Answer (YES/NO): NO